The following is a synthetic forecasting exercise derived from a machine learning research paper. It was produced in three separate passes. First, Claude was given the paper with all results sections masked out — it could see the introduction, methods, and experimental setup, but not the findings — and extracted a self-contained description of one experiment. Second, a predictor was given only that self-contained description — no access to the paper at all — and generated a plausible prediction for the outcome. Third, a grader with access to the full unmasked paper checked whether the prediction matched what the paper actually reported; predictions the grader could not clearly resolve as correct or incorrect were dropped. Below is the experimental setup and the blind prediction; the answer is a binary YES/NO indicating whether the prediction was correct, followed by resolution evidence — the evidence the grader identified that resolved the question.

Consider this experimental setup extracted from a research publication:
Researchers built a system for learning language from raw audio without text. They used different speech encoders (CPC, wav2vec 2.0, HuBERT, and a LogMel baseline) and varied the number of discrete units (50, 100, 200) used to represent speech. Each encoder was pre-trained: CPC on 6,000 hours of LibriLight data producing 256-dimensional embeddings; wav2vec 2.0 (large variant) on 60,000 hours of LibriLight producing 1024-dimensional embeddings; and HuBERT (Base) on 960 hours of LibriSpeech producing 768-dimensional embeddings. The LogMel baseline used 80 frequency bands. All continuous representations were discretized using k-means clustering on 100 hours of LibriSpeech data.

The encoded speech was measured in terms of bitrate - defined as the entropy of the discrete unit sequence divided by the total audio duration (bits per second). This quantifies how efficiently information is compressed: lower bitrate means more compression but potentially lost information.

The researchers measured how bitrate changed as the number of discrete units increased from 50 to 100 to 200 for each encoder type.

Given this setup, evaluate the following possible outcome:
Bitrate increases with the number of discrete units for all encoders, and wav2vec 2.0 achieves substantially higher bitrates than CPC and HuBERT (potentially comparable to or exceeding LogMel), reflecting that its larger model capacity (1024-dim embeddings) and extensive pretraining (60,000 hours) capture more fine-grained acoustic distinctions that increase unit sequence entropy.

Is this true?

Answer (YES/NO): NO